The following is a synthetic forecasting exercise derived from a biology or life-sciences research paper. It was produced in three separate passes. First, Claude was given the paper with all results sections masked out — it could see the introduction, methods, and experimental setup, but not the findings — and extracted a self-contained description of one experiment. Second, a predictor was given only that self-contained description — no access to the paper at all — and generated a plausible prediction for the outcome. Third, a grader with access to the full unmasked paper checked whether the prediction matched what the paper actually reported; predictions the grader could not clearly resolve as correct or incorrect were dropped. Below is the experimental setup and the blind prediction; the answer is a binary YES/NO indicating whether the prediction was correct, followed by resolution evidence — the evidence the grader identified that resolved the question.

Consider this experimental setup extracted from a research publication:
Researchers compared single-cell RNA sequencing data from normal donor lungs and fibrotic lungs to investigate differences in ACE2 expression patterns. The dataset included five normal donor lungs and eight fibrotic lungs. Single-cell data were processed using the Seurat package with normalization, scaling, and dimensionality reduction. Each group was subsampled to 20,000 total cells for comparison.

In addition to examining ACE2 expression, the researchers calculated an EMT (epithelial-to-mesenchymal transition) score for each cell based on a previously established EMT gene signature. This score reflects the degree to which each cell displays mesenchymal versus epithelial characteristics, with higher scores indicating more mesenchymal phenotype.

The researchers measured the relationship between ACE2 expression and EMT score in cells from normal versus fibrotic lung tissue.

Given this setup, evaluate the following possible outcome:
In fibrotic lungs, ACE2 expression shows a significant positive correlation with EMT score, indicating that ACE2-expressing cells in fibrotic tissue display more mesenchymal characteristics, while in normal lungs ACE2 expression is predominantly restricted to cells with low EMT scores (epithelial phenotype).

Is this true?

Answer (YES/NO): NO